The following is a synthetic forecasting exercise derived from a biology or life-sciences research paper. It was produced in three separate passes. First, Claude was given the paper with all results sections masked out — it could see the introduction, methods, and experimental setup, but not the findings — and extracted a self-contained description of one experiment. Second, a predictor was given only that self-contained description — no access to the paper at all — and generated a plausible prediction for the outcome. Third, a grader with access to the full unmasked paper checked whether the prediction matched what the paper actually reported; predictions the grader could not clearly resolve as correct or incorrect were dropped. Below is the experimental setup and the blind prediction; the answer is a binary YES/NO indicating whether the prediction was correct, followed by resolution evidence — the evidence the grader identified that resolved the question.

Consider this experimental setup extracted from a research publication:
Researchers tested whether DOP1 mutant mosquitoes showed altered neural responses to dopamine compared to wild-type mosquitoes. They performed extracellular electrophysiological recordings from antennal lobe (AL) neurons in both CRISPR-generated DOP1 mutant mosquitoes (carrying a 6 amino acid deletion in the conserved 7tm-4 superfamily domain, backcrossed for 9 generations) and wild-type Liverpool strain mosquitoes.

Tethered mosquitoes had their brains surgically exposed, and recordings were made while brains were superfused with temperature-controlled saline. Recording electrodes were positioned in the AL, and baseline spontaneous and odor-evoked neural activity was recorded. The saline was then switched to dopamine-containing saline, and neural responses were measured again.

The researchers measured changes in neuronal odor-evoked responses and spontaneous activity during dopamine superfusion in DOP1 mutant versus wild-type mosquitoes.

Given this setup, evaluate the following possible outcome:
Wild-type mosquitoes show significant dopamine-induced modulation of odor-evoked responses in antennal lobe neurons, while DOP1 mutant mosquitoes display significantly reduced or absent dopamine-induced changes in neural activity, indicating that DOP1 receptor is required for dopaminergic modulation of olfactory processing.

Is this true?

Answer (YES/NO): YES